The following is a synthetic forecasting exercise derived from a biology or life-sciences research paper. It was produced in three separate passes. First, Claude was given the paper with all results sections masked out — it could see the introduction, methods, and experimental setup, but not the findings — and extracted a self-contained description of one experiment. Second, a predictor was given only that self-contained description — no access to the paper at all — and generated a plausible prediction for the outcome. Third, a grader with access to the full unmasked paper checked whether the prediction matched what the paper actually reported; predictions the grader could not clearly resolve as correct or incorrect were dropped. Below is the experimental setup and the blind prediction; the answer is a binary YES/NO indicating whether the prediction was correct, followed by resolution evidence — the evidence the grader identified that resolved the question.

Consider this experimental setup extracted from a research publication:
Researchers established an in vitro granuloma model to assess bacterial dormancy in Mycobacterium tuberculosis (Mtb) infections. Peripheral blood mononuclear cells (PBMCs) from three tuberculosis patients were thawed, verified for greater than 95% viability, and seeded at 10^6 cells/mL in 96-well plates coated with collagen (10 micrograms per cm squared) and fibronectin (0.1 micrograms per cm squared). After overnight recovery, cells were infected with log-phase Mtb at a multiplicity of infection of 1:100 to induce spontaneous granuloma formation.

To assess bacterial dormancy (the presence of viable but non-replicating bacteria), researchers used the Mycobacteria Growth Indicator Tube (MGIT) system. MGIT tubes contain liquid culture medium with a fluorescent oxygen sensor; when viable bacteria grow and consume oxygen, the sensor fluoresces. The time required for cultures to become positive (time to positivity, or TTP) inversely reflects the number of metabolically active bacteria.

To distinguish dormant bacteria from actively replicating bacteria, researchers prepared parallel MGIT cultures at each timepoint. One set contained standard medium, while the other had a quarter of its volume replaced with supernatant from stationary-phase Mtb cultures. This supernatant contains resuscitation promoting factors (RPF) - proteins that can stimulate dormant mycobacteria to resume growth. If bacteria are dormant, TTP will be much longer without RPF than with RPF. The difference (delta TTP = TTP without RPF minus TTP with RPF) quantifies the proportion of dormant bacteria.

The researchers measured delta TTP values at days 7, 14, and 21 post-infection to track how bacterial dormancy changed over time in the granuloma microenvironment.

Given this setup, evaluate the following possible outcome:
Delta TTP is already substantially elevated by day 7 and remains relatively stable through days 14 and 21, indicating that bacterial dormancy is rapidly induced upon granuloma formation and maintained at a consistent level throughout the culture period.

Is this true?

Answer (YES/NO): NO